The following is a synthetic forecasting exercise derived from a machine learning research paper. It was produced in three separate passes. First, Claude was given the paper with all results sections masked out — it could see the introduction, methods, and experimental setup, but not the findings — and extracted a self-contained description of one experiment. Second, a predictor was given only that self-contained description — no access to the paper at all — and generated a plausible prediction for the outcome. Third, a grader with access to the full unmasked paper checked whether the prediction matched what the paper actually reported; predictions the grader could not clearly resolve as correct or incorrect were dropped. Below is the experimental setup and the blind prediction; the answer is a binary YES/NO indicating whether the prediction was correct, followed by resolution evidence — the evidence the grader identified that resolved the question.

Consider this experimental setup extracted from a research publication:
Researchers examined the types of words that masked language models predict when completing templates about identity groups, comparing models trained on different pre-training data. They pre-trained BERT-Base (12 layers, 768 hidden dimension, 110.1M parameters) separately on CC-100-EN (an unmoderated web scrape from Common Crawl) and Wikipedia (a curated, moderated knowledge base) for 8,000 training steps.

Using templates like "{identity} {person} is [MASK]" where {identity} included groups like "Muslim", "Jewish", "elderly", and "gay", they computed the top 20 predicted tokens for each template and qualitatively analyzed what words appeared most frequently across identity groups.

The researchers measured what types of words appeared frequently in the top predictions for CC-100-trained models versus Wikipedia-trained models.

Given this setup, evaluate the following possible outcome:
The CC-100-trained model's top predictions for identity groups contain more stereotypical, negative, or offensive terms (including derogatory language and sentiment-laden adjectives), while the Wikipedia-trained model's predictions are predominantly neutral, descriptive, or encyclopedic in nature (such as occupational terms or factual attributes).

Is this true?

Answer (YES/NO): NO